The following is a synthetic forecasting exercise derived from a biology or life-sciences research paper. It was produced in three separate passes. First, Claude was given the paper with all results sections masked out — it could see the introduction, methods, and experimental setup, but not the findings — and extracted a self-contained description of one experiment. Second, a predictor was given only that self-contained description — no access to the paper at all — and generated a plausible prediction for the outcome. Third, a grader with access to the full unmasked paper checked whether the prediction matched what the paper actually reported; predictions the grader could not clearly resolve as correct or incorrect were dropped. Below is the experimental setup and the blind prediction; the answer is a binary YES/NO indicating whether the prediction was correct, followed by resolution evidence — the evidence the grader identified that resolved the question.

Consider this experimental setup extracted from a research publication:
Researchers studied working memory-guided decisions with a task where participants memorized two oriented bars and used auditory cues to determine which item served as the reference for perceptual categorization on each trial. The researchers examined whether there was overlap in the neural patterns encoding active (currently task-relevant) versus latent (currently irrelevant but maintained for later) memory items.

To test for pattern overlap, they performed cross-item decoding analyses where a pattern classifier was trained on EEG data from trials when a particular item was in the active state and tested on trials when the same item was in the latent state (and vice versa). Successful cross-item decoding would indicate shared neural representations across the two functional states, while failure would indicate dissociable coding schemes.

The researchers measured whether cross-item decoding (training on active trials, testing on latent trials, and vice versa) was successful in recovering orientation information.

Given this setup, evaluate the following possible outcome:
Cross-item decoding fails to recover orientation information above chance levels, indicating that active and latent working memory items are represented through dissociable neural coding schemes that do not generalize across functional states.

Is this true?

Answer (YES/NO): NO